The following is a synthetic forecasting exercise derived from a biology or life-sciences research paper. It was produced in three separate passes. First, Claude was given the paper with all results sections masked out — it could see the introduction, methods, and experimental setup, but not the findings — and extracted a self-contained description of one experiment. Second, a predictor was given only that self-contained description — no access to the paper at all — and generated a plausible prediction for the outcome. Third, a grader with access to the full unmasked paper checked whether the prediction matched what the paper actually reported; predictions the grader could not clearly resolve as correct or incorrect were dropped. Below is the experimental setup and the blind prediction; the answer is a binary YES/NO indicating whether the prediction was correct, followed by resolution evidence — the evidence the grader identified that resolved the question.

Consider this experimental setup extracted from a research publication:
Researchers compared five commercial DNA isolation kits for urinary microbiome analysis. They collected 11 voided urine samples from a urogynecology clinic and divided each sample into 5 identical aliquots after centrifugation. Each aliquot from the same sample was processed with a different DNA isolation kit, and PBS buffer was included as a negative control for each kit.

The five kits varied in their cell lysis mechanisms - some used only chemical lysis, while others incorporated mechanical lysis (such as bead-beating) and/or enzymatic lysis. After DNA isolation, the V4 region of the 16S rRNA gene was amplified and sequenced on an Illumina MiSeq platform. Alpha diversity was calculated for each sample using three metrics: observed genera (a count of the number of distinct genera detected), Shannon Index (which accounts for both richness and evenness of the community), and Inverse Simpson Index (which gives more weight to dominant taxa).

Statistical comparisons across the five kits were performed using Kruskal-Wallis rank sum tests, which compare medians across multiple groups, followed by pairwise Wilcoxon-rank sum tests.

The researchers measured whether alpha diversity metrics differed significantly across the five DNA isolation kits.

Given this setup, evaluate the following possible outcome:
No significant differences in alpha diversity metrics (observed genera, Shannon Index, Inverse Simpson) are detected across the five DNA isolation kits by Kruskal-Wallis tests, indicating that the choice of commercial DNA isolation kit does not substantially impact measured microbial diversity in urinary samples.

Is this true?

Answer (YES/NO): YES